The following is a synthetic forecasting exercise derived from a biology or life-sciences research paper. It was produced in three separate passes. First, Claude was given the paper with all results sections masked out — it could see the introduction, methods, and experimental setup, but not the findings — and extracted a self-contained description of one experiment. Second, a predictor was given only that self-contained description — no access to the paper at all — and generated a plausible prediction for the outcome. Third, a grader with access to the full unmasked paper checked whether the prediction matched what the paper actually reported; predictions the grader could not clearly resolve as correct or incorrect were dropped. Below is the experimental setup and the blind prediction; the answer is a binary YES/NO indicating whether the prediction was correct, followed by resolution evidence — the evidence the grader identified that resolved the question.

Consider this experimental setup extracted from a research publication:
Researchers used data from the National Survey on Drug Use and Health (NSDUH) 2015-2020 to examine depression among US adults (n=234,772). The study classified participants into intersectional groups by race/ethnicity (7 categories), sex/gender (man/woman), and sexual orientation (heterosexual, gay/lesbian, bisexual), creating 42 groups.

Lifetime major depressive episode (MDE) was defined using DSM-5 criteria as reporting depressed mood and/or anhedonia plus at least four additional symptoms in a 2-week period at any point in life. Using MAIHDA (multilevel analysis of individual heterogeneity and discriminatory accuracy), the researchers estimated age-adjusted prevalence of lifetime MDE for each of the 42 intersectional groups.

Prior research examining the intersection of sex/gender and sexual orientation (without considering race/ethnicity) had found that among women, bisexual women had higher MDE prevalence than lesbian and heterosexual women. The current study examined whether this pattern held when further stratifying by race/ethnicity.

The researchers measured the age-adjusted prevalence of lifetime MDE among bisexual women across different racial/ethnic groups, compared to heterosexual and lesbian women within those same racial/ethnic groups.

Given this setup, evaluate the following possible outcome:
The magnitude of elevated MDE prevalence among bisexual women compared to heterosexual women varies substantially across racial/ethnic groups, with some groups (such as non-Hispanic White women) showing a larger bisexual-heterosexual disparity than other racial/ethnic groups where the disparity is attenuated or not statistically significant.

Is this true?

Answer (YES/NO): NO